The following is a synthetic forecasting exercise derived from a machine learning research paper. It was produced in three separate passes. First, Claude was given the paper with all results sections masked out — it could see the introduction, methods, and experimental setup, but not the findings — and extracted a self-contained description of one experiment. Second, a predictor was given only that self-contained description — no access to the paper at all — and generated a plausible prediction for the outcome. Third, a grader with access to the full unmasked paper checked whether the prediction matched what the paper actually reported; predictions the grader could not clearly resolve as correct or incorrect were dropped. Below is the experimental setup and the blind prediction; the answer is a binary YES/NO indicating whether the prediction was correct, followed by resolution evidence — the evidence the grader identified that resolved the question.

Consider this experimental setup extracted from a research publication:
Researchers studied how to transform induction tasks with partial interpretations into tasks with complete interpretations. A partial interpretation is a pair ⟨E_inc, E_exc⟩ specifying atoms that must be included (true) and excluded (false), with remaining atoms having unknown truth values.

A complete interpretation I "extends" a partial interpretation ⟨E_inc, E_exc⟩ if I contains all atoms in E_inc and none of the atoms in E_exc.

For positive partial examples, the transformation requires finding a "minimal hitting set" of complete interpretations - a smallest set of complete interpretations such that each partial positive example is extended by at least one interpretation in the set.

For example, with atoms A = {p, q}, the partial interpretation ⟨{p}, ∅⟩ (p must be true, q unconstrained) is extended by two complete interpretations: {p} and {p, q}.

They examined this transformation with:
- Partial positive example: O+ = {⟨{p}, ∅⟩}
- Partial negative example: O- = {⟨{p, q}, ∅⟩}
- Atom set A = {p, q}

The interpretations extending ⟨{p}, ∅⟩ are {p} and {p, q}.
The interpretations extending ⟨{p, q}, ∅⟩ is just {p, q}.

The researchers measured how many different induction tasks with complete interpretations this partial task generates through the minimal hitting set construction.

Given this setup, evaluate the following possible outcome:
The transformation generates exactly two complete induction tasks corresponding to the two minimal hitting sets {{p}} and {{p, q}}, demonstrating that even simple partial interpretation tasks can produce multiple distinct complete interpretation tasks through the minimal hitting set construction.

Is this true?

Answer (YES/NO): YES